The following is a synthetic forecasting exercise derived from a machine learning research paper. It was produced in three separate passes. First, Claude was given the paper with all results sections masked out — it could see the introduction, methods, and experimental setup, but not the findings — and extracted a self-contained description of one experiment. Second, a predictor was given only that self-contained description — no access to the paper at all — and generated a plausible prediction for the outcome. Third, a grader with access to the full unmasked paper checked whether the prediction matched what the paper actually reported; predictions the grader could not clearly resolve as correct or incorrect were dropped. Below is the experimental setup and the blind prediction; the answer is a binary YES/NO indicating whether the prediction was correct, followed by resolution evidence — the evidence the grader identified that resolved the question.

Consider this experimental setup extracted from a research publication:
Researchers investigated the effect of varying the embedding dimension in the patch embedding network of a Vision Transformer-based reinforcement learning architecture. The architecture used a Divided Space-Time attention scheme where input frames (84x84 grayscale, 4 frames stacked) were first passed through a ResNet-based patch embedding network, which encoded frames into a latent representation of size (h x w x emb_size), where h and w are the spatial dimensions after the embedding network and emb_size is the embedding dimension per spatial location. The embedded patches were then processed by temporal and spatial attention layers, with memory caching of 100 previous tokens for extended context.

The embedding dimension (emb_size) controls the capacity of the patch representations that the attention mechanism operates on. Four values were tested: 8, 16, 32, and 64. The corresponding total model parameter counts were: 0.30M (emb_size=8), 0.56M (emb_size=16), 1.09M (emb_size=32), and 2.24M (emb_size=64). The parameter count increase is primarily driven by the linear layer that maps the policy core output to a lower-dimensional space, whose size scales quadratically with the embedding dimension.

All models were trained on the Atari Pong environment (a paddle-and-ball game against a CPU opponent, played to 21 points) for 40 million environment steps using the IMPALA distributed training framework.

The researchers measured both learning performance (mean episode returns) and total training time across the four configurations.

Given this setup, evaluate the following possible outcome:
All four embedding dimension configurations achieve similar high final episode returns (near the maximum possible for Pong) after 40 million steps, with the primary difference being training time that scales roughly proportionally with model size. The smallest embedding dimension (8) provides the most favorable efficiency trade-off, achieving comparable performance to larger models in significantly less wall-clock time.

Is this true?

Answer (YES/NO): NO